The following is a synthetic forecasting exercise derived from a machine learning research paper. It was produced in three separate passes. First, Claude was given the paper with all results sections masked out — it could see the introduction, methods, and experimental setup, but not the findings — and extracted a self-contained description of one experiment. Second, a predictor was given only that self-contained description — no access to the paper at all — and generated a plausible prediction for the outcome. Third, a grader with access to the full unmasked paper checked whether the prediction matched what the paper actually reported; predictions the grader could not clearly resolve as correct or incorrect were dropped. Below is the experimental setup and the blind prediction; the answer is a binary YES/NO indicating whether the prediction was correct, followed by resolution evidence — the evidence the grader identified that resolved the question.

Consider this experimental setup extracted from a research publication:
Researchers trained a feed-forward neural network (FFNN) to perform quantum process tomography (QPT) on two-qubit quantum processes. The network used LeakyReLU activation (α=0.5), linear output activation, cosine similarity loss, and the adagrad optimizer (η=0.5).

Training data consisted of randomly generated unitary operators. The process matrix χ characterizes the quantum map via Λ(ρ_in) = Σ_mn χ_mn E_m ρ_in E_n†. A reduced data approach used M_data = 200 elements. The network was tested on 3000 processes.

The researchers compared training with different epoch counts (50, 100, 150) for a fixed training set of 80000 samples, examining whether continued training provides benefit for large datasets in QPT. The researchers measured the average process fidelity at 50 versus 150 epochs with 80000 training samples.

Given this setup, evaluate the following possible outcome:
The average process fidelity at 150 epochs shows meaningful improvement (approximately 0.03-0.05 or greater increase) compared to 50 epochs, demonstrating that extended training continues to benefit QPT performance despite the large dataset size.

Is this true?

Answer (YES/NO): NO